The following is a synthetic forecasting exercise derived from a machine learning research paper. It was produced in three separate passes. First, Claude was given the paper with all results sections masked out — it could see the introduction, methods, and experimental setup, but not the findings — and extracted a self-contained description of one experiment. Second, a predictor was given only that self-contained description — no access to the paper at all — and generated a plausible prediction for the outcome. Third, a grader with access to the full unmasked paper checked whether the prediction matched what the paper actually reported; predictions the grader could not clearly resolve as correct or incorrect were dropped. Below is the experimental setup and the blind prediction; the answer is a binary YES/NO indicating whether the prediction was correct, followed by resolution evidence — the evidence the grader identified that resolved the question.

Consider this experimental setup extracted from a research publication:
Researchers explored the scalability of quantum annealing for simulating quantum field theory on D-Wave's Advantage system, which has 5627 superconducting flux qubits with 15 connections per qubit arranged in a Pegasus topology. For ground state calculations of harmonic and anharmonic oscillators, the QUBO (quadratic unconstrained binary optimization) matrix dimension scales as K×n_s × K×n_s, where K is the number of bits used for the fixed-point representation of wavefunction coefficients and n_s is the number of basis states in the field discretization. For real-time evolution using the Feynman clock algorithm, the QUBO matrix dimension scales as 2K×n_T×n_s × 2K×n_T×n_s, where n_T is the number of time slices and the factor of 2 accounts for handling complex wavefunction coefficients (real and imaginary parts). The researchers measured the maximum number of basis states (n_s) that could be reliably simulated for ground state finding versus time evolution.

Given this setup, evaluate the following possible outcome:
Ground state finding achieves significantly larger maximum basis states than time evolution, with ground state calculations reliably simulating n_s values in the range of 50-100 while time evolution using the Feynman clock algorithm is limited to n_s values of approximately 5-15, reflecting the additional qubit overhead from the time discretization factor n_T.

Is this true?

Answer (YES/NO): NO